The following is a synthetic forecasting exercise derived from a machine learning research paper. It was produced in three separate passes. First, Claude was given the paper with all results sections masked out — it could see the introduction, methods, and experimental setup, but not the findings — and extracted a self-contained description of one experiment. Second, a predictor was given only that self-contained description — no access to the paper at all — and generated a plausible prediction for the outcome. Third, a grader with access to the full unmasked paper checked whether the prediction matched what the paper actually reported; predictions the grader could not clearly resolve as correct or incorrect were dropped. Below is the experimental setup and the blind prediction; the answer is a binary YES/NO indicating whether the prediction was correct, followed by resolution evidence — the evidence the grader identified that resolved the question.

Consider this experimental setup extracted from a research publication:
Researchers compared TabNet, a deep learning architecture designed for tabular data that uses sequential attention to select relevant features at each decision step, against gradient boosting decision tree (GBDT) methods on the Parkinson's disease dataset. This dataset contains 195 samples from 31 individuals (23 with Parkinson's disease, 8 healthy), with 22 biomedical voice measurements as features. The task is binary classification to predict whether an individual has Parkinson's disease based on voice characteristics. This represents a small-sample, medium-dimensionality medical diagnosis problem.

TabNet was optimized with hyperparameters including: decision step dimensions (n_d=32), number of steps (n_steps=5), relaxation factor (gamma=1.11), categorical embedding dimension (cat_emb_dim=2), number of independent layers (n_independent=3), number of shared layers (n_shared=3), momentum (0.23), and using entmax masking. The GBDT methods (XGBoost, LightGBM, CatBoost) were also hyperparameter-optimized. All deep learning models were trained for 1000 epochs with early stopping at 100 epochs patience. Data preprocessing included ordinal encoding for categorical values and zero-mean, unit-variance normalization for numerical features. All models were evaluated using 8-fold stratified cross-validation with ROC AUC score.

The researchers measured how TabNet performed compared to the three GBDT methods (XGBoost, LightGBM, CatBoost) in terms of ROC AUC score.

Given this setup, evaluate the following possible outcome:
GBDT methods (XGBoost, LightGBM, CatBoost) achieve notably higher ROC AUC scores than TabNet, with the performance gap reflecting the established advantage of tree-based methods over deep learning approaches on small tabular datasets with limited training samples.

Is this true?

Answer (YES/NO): NO